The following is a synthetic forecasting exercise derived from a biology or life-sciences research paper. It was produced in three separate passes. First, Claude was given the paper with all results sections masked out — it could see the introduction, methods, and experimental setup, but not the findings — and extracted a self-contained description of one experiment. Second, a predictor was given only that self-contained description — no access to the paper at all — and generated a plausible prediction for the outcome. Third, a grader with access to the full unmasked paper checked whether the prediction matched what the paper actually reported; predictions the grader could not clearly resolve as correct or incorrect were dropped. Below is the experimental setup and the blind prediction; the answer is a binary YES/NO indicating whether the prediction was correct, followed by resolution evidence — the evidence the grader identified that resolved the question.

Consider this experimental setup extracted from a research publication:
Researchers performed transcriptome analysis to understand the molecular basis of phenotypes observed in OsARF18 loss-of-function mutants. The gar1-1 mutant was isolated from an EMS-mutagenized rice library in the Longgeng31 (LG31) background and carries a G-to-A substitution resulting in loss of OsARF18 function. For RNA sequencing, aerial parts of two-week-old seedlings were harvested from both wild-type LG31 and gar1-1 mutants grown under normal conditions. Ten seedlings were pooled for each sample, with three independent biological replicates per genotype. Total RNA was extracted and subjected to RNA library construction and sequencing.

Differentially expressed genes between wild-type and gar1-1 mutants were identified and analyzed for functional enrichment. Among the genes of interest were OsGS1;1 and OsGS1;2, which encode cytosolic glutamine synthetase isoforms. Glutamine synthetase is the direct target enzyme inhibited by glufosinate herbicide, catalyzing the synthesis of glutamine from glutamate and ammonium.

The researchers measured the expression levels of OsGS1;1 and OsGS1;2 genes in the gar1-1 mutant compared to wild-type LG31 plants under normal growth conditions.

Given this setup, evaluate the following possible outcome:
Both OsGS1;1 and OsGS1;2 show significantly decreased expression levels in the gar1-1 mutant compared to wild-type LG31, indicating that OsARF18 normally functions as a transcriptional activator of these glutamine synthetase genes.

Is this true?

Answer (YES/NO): NO